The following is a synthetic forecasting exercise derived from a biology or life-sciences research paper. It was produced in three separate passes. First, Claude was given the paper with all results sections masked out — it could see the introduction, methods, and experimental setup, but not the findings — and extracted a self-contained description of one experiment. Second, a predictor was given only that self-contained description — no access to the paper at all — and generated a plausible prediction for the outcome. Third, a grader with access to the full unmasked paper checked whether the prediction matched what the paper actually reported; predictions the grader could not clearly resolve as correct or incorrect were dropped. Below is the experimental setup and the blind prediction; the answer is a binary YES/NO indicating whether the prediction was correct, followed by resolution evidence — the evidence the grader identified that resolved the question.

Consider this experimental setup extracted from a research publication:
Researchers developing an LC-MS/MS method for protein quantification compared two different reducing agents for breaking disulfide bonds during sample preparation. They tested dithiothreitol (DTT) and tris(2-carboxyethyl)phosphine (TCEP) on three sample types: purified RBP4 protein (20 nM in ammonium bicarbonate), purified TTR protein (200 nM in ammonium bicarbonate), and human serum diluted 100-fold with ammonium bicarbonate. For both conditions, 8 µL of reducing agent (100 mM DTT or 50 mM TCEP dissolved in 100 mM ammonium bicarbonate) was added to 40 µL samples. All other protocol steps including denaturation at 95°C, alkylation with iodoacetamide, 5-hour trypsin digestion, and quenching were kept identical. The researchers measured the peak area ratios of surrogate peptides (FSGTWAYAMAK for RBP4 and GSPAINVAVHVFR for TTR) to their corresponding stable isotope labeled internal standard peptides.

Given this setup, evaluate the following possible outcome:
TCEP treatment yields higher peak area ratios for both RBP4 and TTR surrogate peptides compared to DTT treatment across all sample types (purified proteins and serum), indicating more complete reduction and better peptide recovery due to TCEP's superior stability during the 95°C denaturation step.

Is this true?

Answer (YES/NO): NO